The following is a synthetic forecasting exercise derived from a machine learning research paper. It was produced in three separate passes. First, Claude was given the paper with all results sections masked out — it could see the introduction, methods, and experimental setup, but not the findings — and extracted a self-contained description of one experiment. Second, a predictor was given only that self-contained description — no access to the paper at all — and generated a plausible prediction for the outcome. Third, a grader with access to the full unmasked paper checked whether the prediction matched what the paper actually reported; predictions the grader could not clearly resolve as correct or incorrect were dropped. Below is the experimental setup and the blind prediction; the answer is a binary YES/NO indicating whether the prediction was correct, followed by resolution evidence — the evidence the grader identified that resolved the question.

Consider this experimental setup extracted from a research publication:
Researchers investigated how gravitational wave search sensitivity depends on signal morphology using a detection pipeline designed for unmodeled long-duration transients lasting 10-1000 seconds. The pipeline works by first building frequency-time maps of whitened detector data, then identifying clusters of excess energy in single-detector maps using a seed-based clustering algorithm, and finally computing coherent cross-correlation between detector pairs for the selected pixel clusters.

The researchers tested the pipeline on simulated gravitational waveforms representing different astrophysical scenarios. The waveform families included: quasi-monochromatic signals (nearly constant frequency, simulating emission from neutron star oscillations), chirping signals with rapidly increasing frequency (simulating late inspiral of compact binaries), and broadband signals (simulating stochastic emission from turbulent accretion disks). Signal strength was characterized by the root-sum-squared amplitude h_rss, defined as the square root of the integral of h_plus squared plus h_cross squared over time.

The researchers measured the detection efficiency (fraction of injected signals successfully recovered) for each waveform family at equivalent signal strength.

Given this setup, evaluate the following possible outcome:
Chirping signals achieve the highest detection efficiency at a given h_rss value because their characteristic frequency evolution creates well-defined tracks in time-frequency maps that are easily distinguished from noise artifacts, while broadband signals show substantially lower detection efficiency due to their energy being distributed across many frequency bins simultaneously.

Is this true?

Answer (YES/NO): NO